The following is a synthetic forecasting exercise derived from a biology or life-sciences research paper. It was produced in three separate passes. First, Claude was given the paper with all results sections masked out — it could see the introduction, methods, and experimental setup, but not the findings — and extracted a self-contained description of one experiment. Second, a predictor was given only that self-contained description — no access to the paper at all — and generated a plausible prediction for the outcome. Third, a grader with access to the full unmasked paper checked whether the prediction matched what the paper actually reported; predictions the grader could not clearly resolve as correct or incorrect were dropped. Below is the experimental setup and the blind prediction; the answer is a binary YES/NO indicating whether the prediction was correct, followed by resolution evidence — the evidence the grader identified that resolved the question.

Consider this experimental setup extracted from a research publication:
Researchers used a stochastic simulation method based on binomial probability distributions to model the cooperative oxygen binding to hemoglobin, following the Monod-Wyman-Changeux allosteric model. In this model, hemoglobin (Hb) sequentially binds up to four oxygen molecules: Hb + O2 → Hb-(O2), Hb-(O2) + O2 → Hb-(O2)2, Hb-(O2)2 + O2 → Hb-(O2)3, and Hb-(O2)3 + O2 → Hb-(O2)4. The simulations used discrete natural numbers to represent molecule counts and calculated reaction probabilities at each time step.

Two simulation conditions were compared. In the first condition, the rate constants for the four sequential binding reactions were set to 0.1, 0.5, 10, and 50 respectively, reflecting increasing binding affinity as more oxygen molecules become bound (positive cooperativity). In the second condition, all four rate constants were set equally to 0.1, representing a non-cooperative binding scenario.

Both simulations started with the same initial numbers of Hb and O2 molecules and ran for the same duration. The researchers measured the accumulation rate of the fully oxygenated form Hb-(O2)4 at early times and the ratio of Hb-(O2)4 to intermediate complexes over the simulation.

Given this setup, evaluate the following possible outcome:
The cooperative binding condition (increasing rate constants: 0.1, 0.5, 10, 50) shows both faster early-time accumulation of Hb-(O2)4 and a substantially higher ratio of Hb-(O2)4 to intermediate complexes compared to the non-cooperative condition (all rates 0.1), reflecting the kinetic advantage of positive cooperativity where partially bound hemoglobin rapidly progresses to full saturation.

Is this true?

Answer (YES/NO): YES